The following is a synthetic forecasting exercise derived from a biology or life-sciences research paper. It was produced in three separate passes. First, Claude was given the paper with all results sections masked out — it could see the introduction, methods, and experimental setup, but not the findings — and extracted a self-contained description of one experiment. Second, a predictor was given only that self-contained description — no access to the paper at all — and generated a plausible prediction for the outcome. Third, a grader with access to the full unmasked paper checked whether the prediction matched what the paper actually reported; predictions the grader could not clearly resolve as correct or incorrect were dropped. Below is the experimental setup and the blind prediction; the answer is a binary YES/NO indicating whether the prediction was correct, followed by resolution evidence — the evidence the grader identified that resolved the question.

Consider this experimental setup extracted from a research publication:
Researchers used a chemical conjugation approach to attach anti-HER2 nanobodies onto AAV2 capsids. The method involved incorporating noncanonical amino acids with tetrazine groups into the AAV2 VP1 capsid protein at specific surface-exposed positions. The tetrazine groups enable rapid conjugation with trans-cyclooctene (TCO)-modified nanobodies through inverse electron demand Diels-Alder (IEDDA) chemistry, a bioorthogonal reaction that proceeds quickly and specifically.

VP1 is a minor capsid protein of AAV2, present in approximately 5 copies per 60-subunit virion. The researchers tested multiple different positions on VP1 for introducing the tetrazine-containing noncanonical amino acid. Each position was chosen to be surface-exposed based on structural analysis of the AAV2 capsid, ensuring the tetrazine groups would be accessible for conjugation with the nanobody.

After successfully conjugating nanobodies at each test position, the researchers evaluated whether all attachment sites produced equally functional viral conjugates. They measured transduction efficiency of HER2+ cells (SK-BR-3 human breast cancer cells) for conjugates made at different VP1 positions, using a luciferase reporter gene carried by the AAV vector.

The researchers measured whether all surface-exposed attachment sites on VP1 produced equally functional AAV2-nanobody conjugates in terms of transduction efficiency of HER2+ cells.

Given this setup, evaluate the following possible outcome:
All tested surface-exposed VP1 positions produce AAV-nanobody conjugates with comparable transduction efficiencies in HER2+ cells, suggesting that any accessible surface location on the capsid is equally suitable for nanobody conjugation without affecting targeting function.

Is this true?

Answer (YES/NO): NO